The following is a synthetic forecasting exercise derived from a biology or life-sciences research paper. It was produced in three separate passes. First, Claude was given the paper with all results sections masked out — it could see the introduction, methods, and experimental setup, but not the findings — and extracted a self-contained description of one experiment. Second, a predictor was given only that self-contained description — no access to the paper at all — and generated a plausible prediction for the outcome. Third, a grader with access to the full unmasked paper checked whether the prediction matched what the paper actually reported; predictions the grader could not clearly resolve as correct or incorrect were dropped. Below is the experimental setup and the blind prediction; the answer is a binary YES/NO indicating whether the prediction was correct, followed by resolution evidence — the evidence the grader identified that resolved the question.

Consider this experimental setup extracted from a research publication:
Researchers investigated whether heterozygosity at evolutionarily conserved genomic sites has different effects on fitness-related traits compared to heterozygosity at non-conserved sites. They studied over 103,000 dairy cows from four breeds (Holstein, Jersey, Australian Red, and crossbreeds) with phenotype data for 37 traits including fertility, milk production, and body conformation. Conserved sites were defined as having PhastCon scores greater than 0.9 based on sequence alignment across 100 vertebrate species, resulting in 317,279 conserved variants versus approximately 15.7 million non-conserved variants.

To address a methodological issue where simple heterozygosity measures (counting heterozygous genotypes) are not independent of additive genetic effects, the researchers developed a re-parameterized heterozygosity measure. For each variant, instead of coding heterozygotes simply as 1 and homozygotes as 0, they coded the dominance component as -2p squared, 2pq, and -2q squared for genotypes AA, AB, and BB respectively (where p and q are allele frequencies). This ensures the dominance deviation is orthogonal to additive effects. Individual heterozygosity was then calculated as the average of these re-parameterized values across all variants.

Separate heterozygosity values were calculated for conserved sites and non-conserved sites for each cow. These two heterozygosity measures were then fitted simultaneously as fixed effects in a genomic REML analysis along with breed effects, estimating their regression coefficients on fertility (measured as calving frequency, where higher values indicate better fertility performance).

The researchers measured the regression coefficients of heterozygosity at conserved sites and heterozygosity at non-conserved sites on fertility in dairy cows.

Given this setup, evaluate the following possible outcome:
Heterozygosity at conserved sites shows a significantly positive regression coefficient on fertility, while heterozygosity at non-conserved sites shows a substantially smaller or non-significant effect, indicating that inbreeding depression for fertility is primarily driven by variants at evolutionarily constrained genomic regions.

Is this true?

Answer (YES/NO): YES